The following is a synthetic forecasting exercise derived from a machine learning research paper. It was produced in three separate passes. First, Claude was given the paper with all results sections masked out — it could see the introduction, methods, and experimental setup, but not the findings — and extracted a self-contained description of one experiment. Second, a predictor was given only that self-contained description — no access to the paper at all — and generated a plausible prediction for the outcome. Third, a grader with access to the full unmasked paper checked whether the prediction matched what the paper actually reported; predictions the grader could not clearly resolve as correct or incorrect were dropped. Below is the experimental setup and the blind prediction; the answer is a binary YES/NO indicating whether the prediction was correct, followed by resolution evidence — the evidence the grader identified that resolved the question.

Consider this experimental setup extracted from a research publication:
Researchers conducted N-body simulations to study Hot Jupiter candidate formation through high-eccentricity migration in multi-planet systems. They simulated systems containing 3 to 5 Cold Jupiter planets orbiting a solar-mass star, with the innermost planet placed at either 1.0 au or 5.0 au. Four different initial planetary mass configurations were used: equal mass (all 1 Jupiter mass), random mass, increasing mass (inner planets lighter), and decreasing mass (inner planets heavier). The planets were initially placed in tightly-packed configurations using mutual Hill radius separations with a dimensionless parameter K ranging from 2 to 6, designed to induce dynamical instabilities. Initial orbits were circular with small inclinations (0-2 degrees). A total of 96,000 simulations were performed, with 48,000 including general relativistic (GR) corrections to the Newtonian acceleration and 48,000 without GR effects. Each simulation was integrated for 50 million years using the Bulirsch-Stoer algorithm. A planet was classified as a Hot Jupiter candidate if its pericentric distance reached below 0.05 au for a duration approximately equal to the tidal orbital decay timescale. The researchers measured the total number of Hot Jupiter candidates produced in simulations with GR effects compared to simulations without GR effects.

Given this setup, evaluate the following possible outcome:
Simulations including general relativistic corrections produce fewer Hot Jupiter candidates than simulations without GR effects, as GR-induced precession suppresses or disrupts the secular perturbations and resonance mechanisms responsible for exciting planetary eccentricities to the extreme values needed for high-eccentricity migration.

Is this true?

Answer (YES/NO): YES